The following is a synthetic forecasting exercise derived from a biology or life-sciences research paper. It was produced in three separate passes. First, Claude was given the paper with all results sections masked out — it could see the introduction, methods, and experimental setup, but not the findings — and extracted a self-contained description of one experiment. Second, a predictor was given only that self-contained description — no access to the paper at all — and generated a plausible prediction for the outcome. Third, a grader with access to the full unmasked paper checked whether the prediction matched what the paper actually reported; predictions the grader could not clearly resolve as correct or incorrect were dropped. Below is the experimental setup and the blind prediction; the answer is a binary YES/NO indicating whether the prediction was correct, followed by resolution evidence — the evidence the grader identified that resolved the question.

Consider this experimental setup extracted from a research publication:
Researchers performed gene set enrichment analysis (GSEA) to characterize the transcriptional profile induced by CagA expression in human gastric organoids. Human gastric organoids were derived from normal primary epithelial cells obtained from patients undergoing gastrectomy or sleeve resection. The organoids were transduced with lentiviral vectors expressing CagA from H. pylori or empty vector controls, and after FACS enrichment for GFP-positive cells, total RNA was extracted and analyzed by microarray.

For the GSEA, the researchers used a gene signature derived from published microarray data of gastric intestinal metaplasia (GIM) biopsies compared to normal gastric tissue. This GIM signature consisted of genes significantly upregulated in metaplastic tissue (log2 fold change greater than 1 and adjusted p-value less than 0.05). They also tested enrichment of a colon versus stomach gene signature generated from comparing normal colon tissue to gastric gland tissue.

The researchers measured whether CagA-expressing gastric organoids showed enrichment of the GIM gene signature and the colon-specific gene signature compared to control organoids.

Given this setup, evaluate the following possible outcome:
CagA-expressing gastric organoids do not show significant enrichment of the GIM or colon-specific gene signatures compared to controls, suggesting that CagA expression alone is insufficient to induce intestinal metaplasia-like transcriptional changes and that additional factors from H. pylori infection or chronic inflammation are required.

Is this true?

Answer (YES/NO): NO